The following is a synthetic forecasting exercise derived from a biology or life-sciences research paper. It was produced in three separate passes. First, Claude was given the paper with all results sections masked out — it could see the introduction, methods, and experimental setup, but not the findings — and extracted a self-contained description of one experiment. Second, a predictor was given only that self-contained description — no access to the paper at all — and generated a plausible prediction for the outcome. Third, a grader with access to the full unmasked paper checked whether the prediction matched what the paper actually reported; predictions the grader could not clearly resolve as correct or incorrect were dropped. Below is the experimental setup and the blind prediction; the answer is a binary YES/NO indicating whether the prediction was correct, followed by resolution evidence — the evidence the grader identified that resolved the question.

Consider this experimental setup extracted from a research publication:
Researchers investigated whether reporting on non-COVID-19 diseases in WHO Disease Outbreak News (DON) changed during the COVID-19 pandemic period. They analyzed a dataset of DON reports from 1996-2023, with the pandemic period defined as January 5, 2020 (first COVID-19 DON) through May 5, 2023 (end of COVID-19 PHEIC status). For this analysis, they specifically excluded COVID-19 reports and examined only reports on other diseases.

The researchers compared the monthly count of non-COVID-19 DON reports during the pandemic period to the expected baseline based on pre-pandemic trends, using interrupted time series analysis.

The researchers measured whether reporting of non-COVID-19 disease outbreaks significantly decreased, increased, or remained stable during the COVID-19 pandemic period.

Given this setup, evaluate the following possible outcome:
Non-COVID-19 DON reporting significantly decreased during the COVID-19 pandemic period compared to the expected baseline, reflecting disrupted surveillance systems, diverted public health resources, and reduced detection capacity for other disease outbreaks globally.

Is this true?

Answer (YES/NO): YES